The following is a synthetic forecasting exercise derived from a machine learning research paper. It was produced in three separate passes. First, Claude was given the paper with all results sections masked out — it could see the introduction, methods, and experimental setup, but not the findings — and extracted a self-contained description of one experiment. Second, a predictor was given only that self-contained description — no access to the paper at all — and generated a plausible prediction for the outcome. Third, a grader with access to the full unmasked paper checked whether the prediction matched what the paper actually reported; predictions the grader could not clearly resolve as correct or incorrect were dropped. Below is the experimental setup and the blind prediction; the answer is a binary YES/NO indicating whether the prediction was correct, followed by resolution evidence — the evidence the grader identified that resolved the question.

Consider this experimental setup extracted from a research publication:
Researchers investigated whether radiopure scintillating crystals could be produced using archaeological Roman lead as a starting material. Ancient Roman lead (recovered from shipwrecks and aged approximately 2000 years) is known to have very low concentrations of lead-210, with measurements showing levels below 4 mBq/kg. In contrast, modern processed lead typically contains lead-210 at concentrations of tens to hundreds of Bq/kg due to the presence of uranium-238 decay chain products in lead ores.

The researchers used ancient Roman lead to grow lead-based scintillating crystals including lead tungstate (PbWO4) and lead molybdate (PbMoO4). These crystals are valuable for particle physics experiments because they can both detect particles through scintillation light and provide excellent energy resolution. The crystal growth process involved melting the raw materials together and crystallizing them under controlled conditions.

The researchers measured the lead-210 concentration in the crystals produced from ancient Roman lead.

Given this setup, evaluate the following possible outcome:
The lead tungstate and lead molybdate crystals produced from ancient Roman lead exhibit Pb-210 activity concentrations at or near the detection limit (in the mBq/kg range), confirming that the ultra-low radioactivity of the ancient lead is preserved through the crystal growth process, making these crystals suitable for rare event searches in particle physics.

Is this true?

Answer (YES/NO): NO